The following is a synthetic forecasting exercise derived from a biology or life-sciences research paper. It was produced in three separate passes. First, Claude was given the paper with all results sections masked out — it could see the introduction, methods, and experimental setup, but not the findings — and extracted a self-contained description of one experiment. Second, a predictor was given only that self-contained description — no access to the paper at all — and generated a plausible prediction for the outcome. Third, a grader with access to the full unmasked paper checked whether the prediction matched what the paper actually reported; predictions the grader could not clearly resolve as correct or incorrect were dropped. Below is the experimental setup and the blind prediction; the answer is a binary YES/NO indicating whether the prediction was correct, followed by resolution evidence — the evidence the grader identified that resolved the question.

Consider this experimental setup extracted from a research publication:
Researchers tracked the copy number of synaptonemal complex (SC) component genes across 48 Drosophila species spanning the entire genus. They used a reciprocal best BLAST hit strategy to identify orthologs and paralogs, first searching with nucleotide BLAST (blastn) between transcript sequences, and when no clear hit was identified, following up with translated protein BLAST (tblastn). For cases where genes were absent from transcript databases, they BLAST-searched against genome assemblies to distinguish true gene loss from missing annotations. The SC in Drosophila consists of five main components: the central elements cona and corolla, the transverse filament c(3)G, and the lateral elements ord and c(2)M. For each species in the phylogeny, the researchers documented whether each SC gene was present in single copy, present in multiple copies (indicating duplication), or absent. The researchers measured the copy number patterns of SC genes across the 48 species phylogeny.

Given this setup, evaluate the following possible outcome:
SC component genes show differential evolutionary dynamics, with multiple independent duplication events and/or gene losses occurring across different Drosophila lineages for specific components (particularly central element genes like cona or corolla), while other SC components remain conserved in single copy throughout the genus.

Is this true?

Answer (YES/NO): NO